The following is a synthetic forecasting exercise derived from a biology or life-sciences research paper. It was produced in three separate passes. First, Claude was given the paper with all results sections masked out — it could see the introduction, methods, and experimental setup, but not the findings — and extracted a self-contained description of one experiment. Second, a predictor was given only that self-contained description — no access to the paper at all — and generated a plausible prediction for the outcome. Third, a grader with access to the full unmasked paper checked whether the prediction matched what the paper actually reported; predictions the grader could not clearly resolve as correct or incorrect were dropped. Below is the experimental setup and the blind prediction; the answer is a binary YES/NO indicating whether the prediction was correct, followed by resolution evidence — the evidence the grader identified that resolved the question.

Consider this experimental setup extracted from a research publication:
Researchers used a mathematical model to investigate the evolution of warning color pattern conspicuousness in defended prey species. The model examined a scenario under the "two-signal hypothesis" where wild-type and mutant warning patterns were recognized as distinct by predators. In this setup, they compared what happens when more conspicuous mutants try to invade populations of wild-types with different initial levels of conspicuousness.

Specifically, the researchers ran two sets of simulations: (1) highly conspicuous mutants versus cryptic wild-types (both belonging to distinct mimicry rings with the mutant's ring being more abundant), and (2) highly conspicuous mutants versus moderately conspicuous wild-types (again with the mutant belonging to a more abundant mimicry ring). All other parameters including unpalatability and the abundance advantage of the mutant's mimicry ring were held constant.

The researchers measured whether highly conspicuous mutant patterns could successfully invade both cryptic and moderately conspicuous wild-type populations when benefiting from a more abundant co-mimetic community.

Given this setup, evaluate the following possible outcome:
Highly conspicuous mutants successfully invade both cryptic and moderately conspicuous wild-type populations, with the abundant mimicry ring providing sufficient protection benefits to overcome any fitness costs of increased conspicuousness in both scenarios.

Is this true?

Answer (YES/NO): NO